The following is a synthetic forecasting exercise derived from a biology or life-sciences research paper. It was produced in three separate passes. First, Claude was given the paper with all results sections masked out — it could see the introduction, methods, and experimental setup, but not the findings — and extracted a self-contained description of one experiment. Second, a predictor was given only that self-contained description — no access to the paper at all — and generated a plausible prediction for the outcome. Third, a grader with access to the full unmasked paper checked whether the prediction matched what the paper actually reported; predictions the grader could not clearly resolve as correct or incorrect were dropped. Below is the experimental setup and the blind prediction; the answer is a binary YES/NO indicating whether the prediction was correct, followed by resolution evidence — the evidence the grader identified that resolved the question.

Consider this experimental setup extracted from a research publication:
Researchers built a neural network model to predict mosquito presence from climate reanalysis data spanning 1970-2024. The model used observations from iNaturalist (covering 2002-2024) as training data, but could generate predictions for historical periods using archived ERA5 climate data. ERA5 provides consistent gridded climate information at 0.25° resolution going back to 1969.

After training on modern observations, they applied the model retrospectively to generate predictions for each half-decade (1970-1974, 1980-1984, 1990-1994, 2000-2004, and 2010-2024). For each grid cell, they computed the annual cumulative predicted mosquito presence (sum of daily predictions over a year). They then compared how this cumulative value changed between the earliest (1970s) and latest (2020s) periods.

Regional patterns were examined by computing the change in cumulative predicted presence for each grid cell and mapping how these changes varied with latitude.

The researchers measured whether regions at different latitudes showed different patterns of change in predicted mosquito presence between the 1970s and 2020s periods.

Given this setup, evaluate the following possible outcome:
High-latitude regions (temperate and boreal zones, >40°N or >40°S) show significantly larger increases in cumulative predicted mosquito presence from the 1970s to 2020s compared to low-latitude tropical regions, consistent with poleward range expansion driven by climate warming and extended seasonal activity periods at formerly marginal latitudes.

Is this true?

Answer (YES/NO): YES